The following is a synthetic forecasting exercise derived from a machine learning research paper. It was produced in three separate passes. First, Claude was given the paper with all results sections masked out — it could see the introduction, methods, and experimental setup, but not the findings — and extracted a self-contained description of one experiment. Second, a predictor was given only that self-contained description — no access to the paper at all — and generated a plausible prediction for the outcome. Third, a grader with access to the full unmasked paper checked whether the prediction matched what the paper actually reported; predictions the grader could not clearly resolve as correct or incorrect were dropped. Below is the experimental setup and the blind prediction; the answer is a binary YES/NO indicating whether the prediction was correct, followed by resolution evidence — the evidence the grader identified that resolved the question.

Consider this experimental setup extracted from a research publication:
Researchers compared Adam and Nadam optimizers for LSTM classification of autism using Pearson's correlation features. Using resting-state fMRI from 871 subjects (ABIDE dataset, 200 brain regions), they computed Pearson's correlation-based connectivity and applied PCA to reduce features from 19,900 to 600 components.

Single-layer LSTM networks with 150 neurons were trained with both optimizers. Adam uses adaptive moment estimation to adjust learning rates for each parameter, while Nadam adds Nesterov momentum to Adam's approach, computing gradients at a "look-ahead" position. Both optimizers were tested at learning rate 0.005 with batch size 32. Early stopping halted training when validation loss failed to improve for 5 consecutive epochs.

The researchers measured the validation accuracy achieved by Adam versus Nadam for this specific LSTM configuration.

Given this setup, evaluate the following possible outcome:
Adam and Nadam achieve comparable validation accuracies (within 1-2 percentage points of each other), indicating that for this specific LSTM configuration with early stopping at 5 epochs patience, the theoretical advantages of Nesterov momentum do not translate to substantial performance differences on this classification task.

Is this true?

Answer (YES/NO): YES